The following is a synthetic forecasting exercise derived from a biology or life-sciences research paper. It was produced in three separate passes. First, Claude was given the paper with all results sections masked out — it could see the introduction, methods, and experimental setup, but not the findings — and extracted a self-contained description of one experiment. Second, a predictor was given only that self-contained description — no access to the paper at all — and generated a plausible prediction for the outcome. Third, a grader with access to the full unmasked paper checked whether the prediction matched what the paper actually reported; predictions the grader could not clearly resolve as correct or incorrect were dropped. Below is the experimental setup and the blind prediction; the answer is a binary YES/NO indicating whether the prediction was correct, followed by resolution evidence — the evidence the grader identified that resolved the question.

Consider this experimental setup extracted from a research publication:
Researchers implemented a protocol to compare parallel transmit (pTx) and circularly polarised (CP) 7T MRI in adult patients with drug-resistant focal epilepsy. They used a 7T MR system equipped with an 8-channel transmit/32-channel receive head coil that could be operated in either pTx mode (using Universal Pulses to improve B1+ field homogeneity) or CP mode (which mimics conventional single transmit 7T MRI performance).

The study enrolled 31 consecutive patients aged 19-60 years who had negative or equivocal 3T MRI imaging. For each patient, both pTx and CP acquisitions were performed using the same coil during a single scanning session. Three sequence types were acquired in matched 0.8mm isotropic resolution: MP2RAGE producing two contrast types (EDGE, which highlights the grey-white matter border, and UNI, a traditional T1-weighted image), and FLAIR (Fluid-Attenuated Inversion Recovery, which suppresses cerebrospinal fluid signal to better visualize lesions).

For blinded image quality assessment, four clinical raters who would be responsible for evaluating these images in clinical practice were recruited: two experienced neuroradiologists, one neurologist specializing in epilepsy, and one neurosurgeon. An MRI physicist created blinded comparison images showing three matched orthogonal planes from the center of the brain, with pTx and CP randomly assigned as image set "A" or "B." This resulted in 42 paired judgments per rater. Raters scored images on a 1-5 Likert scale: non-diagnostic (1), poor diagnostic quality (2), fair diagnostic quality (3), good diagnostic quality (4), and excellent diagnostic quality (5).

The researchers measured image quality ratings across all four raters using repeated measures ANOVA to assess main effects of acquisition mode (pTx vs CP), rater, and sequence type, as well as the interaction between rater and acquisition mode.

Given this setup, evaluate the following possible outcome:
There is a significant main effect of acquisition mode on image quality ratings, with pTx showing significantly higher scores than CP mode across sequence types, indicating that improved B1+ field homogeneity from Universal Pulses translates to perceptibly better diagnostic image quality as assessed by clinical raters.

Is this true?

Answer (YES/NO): NO